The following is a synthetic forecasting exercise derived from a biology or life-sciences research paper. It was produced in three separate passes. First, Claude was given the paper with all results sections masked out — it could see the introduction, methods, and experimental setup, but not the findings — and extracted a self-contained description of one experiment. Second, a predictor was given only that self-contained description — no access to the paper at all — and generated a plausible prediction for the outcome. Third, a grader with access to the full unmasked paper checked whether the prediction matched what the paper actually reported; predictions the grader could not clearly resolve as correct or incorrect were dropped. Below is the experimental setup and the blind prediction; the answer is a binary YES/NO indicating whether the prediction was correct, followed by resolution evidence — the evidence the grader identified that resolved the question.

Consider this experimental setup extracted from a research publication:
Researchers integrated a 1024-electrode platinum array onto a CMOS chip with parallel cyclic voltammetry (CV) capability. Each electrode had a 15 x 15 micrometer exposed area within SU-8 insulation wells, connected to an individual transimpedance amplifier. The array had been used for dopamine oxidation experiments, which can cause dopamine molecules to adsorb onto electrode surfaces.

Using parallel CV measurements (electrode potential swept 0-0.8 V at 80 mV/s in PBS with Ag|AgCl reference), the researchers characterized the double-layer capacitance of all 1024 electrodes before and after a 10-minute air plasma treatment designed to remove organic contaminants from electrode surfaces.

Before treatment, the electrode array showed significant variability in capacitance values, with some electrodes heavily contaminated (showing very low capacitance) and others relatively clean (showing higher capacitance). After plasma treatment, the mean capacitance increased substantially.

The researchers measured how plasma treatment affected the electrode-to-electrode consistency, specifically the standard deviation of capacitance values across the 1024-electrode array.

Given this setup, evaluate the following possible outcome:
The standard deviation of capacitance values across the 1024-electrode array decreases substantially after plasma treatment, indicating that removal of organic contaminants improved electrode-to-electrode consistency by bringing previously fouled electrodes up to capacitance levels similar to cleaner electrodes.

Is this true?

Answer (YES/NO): YES